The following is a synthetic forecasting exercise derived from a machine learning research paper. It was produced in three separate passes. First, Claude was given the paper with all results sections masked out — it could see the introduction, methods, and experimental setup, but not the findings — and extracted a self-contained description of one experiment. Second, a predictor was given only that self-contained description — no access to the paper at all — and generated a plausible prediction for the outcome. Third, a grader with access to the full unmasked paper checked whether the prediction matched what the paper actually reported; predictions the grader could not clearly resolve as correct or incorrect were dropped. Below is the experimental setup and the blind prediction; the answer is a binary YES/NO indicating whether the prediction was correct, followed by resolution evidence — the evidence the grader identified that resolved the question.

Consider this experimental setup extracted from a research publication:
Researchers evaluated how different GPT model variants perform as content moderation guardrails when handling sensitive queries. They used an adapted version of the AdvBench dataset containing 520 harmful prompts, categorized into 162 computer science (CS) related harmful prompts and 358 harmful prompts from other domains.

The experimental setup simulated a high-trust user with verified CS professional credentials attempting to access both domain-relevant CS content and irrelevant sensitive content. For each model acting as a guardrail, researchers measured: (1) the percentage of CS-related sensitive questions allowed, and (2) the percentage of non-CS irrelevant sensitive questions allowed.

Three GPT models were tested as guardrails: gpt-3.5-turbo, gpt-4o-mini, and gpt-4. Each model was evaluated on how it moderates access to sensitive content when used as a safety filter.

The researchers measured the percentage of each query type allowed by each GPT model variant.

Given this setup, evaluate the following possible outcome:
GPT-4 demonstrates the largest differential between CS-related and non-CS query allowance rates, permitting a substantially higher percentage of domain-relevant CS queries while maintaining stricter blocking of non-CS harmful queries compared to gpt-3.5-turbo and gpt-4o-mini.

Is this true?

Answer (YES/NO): NO